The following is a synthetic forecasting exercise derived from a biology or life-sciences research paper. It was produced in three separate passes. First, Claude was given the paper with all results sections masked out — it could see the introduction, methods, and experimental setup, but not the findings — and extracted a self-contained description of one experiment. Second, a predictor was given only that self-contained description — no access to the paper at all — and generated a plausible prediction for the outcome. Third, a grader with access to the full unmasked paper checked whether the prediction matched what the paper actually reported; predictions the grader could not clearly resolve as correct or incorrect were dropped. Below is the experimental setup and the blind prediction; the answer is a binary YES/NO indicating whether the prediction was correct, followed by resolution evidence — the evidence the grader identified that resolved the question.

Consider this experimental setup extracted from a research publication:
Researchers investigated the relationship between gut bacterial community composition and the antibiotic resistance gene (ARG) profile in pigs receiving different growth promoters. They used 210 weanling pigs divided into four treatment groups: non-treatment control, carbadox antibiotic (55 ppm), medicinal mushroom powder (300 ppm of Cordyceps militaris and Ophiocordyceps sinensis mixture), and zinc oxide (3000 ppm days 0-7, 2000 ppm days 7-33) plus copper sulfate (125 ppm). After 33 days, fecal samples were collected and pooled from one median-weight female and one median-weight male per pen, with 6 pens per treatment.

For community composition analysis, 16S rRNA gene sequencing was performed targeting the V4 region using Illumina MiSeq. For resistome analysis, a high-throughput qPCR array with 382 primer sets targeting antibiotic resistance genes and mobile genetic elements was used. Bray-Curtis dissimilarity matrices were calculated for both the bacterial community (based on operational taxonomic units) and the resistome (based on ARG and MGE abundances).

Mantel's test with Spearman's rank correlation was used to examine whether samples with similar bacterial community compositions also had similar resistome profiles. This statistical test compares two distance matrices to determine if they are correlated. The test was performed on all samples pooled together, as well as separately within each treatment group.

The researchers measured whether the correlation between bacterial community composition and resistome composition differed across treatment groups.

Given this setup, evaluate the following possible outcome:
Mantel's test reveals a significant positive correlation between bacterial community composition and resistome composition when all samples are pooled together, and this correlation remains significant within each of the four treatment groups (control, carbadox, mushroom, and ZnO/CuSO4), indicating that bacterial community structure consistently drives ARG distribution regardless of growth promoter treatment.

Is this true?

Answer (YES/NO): NO